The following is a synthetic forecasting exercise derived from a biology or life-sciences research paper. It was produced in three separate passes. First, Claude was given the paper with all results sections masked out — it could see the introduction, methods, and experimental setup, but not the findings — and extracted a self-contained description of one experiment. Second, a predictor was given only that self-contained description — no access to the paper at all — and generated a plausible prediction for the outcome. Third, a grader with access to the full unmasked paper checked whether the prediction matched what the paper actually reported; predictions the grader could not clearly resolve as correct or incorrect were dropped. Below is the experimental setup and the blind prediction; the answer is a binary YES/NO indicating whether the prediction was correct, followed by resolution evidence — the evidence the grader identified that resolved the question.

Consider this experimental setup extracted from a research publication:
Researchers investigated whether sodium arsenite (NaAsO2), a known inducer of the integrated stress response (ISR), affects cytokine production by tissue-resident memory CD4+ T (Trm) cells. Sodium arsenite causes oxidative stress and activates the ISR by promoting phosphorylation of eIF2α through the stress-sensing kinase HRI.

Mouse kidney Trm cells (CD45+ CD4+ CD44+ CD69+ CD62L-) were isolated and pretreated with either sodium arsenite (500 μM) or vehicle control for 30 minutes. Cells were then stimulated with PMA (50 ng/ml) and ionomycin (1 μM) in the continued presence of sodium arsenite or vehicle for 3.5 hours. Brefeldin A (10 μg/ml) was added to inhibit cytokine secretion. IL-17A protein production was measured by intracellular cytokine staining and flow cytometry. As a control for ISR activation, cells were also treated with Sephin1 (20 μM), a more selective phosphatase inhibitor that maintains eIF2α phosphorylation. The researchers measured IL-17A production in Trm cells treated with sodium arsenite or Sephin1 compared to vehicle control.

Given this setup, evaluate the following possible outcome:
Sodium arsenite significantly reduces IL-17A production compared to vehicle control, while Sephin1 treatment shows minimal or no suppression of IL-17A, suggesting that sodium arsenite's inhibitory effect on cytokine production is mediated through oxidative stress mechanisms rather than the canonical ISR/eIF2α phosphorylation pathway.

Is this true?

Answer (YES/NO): NO